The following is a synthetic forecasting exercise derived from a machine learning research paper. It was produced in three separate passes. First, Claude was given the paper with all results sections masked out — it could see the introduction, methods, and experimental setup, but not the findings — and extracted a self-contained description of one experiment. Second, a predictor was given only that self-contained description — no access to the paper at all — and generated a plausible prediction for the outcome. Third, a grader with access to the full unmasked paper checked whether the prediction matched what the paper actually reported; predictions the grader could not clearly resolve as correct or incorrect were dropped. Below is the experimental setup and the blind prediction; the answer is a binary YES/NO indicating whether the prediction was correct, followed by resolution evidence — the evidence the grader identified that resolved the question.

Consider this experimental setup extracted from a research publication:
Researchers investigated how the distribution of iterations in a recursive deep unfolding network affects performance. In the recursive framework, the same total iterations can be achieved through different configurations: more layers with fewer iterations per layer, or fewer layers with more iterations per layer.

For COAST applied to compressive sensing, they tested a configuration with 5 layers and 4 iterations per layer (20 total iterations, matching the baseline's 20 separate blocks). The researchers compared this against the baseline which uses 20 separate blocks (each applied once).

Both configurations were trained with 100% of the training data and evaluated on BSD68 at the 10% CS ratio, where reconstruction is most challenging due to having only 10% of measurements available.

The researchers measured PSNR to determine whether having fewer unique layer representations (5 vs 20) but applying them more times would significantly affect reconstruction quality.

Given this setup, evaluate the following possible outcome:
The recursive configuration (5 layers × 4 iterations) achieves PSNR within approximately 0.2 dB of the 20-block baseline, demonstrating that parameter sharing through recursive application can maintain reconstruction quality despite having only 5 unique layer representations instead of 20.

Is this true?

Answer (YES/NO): YES